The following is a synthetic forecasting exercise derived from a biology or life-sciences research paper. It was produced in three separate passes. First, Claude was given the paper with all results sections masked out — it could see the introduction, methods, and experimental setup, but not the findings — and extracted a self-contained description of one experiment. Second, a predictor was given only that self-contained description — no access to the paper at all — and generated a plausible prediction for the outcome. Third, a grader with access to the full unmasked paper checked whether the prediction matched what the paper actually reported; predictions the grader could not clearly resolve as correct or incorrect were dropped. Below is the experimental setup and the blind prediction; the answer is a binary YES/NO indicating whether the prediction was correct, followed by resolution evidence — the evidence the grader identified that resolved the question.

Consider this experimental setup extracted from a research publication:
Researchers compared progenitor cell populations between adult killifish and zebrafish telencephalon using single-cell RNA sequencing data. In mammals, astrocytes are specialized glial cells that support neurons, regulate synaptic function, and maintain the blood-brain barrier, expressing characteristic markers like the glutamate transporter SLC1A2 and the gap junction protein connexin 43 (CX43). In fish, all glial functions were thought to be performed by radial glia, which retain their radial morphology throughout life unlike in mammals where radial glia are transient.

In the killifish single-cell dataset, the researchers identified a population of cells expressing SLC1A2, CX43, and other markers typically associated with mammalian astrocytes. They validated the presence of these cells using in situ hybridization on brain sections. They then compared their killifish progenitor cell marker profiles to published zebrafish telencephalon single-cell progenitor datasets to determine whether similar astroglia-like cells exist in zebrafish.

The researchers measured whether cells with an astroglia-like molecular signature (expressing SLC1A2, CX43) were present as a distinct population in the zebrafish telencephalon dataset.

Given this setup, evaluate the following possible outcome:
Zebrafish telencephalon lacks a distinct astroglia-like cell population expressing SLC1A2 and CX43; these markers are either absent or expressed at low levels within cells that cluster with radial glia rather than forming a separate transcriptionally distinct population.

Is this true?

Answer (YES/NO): YES